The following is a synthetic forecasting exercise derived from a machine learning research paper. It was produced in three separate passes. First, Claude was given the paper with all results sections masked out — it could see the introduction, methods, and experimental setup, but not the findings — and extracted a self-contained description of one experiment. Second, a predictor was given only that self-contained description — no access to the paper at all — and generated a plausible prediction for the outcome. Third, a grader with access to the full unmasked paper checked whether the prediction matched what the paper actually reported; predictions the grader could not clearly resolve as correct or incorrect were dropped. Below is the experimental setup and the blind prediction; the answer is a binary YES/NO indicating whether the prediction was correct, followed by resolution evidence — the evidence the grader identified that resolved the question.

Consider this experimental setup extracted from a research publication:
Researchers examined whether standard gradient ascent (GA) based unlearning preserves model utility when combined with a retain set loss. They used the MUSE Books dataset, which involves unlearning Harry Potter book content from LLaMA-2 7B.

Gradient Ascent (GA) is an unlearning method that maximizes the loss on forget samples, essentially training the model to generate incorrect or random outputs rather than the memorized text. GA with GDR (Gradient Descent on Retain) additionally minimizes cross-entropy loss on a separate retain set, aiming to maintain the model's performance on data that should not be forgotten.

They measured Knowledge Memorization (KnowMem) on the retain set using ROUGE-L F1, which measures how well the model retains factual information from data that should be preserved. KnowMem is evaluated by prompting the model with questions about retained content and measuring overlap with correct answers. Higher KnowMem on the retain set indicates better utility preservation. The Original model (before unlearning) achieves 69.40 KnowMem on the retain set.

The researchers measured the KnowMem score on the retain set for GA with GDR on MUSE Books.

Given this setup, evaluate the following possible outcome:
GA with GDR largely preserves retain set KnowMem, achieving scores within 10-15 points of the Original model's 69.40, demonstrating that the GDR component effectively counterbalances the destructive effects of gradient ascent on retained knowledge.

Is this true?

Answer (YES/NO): NO